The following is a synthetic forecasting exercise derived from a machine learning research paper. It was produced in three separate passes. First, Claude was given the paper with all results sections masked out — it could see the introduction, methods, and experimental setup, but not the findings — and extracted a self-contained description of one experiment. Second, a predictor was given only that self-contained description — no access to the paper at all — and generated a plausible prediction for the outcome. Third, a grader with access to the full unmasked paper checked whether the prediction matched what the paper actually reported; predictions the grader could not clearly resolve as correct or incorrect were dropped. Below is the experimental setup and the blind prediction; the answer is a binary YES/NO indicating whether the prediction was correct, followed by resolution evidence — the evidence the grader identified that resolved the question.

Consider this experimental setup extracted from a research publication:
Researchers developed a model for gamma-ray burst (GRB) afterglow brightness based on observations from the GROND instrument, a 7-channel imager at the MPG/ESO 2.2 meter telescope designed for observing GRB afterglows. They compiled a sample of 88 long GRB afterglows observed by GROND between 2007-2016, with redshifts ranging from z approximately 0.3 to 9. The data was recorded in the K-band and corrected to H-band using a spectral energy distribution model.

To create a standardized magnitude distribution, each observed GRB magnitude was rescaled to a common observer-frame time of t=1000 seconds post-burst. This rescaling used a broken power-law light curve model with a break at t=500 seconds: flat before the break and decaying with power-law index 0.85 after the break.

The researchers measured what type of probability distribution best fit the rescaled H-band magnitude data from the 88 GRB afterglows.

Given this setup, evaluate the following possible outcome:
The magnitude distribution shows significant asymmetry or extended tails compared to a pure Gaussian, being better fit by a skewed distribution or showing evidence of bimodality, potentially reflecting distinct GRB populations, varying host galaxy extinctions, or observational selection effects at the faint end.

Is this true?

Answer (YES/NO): NO